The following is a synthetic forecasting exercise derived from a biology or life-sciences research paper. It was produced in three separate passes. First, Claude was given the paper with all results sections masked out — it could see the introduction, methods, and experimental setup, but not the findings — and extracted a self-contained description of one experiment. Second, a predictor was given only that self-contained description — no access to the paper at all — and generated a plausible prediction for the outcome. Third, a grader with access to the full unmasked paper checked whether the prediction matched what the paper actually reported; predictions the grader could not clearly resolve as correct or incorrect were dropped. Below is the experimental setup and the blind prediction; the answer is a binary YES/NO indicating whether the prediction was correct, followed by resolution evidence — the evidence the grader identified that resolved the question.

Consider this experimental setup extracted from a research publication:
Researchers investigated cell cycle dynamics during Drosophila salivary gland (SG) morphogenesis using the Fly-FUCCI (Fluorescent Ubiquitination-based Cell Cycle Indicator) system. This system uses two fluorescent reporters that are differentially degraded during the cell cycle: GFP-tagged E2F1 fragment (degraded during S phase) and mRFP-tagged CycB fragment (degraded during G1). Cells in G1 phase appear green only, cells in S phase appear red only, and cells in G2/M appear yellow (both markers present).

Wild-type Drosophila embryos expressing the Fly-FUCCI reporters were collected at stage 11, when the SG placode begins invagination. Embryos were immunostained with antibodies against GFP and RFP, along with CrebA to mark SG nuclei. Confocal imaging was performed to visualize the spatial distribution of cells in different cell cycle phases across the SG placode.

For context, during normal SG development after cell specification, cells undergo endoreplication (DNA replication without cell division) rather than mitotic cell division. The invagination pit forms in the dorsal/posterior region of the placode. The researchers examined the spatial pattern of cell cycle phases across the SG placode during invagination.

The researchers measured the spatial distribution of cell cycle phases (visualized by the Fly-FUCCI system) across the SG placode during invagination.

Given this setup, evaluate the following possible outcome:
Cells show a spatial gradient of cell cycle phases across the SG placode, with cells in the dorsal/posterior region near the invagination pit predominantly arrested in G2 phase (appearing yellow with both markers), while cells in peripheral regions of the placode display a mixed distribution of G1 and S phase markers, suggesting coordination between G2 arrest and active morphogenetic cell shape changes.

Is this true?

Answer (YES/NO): NO